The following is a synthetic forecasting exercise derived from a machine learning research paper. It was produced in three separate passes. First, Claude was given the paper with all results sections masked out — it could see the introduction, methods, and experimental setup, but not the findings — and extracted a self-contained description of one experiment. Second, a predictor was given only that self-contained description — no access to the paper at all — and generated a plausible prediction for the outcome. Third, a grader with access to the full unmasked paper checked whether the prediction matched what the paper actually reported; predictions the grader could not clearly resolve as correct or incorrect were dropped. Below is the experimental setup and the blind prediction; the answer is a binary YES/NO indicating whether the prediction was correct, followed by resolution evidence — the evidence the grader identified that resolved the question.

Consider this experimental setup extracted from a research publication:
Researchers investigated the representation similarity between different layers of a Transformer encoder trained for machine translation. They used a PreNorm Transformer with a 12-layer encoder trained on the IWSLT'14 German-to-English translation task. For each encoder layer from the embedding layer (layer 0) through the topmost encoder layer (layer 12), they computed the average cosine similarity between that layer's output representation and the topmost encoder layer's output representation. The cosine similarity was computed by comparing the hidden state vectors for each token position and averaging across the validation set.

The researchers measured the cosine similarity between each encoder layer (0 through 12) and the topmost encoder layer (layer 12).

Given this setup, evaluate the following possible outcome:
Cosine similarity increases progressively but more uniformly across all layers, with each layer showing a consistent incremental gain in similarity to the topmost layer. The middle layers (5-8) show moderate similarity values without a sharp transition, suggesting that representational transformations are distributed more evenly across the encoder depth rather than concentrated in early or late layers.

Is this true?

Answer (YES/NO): NO